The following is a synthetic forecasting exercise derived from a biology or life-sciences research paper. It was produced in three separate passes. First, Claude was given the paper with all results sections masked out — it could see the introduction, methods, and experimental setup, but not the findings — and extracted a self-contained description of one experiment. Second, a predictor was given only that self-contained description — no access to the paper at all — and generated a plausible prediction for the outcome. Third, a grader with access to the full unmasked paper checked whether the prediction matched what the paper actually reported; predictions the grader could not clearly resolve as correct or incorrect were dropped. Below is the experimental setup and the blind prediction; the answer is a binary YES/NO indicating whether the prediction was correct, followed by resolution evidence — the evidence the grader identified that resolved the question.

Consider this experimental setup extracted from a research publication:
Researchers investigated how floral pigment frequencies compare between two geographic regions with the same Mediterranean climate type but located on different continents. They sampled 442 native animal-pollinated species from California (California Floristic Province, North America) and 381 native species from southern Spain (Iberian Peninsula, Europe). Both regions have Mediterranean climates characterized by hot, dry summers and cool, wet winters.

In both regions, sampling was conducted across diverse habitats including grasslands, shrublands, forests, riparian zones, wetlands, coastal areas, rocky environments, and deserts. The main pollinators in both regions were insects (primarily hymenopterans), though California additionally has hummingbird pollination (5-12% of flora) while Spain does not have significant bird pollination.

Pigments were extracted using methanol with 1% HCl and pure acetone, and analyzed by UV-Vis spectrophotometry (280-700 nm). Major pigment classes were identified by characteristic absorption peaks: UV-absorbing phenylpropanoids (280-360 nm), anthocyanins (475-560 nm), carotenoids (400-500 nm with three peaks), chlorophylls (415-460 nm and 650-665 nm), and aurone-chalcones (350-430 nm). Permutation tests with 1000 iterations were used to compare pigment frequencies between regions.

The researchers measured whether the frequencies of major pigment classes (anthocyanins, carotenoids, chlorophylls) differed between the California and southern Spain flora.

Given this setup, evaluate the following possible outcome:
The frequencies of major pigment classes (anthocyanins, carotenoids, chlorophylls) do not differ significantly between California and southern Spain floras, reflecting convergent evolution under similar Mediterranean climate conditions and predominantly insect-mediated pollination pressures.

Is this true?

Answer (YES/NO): YES